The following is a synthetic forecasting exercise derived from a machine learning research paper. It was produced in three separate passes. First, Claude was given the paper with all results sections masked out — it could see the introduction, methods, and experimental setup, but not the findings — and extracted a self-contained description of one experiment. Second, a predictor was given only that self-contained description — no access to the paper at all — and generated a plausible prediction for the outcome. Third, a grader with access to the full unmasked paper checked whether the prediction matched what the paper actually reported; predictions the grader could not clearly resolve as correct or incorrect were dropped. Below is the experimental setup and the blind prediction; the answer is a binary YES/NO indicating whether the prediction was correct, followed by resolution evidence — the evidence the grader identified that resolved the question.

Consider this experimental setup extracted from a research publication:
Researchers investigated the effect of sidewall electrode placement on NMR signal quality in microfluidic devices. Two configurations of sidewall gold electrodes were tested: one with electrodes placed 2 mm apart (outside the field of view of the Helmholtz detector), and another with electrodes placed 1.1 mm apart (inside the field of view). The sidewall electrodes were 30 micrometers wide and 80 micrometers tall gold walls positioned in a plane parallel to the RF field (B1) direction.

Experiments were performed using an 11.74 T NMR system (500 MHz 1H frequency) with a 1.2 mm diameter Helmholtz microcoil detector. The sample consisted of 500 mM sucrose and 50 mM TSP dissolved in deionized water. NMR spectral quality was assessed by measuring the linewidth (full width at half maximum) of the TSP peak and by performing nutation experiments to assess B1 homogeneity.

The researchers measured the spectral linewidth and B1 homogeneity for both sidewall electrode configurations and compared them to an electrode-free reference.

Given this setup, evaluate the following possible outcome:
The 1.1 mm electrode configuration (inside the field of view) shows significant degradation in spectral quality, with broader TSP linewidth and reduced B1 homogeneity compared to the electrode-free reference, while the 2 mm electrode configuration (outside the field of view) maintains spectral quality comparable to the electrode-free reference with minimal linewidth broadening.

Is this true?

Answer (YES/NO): NO